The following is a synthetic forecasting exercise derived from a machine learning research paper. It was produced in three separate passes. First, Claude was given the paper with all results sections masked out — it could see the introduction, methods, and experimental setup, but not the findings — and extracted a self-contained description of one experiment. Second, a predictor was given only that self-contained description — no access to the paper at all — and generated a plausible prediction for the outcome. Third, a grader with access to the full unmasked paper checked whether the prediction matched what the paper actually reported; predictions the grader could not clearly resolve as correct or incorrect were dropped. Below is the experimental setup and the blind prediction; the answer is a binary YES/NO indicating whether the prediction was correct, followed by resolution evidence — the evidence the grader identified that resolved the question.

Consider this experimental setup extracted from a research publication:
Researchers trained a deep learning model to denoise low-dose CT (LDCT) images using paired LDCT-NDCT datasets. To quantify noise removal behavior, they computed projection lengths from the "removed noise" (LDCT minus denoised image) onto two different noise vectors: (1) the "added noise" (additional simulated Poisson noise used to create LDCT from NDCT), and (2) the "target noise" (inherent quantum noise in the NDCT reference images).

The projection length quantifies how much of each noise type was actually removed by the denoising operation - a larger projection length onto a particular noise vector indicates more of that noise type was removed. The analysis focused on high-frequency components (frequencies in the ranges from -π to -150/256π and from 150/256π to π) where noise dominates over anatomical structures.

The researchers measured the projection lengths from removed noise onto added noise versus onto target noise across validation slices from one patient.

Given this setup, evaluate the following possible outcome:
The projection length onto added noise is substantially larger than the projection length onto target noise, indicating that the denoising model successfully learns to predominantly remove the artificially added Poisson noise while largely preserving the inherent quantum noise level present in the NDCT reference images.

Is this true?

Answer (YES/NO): NO